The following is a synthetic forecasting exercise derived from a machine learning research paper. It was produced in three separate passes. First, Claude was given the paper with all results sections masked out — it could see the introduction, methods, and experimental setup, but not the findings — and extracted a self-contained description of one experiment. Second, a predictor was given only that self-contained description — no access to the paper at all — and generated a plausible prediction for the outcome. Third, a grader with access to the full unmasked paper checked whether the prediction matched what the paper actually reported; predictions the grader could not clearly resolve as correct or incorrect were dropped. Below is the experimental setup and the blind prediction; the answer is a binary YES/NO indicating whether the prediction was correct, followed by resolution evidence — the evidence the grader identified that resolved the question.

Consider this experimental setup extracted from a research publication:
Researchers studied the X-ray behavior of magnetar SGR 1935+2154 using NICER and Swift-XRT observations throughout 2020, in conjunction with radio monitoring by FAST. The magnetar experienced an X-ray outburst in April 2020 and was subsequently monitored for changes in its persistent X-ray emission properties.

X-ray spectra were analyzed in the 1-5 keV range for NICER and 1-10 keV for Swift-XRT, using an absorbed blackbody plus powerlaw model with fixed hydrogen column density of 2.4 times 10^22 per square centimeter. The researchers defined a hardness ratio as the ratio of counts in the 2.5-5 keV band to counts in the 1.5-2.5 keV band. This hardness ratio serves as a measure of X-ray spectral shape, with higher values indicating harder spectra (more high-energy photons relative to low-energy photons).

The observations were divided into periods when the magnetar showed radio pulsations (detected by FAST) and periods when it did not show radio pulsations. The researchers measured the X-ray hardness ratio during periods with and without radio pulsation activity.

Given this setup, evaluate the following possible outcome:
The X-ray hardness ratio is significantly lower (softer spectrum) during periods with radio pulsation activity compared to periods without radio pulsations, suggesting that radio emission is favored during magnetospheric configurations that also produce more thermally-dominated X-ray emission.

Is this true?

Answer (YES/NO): NO